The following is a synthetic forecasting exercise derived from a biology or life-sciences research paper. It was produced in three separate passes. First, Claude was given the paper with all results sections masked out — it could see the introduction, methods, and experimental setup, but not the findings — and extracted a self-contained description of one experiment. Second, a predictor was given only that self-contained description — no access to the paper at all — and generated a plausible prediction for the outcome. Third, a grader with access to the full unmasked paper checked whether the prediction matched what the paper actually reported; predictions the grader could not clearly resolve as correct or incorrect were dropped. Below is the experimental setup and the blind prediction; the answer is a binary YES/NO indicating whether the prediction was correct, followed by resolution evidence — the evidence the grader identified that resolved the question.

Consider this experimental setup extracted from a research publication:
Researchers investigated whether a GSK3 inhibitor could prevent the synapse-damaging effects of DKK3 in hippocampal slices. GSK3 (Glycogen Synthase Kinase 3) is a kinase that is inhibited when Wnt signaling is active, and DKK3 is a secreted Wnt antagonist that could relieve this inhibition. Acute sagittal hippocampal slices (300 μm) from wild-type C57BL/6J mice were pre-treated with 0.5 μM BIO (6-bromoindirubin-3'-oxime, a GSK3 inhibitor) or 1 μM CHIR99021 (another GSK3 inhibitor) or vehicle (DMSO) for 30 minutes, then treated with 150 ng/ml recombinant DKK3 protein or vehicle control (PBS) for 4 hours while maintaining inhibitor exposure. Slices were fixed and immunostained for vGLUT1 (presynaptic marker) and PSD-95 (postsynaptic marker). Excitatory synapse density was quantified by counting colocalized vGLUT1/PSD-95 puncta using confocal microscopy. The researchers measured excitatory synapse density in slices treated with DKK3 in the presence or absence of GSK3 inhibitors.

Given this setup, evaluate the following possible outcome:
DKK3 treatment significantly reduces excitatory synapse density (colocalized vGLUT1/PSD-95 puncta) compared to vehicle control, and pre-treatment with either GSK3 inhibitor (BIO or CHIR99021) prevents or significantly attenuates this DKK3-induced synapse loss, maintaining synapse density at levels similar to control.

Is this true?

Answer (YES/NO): YES